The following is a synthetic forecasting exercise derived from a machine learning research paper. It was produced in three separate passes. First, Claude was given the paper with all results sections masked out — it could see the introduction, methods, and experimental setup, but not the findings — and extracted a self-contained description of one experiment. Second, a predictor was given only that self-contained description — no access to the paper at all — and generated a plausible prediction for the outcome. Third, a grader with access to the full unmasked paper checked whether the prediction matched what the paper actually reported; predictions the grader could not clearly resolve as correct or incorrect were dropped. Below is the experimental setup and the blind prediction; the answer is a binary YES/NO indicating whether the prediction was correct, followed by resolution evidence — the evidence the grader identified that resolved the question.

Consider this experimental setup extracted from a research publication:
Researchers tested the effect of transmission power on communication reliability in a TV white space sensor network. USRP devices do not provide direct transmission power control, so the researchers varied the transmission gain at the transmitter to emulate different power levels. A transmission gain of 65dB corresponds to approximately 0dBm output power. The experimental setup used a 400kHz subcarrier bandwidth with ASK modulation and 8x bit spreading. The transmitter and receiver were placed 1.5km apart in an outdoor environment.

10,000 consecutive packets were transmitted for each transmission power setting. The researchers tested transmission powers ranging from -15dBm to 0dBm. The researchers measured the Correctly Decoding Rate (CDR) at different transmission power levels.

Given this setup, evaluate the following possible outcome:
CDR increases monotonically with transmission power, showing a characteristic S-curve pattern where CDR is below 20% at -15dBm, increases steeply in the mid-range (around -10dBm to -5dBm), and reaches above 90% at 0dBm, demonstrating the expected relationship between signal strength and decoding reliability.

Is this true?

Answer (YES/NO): NO